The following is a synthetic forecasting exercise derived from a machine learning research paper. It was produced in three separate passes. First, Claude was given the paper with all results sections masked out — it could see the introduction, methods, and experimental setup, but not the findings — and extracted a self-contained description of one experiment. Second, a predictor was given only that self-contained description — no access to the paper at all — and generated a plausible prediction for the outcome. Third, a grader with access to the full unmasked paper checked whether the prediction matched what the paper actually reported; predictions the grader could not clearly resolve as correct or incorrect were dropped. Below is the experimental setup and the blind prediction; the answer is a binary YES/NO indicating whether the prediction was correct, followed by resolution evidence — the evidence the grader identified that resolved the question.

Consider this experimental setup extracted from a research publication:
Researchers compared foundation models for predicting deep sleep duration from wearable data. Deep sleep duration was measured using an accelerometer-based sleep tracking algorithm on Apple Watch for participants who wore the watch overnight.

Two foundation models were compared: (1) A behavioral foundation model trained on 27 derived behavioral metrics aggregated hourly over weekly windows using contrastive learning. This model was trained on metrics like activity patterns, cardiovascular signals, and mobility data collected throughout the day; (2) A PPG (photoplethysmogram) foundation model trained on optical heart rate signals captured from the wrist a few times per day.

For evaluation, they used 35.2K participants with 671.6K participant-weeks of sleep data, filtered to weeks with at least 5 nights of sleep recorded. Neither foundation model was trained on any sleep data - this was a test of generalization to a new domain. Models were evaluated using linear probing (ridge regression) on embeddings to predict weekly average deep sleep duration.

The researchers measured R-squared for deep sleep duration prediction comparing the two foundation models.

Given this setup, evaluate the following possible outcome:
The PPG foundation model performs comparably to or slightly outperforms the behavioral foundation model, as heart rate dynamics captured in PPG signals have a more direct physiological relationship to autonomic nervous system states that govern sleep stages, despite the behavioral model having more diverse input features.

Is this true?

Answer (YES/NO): NO